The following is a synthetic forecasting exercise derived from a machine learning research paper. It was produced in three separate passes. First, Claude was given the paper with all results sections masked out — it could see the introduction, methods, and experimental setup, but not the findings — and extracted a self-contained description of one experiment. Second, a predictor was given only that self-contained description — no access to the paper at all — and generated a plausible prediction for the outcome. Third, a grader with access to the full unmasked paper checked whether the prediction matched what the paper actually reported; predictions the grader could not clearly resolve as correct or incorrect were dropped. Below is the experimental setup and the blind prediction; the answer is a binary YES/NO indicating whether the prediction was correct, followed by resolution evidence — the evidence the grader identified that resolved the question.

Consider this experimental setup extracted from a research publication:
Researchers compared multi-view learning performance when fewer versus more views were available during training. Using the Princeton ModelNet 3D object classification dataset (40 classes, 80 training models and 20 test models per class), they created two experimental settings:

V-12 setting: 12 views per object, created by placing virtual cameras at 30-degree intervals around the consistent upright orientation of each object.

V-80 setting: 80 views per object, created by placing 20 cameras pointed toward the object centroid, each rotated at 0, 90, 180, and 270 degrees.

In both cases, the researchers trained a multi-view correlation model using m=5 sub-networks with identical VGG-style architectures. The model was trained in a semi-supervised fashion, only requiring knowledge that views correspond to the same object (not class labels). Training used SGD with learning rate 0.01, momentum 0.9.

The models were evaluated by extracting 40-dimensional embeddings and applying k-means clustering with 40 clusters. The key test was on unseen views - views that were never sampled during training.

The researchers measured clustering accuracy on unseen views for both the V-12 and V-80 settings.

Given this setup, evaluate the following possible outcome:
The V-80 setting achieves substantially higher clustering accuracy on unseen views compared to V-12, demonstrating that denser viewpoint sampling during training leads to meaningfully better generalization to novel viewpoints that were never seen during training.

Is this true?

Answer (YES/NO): NO